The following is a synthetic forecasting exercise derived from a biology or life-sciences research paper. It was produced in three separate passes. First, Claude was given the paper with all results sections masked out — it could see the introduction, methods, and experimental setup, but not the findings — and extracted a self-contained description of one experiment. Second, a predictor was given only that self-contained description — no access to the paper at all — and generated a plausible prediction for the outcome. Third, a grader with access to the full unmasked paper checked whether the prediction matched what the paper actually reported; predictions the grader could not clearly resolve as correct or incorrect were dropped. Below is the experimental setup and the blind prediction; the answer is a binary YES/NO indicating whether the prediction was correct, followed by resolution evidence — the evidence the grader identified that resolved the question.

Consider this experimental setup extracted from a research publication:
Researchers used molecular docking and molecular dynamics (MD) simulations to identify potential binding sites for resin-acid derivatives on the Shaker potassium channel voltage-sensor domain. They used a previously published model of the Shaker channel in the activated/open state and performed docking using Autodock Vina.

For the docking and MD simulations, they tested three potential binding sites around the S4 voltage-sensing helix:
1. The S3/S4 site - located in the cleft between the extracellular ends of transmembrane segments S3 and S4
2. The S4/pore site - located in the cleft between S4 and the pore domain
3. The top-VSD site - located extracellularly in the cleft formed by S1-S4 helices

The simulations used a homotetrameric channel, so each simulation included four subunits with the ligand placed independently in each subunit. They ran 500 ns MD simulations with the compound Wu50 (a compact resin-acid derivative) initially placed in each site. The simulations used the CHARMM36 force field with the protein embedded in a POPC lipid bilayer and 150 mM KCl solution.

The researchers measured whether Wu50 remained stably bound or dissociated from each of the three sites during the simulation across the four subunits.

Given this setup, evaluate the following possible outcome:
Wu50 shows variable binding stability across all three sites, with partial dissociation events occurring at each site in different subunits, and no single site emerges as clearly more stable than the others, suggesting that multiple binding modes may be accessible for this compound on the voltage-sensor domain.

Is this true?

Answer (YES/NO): NO